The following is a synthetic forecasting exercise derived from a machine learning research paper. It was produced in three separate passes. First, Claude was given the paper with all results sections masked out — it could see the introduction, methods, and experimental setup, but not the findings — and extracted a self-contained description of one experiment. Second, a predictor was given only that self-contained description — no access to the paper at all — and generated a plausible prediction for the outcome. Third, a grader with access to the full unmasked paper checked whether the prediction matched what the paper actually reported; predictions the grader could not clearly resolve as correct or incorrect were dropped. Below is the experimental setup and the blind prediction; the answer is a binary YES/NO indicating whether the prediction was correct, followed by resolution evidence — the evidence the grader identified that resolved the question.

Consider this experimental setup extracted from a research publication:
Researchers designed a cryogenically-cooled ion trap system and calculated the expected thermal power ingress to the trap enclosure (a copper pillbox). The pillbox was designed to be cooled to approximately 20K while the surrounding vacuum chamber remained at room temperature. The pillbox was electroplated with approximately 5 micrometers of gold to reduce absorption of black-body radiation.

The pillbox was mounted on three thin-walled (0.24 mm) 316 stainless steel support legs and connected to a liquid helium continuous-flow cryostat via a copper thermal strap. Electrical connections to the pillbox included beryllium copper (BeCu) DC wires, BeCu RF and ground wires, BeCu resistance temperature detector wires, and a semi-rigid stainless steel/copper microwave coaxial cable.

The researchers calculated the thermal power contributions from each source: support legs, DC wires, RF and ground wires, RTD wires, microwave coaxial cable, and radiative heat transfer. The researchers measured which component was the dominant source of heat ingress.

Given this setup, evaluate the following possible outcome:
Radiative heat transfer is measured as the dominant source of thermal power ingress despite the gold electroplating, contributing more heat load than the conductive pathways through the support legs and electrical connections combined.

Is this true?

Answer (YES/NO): NO